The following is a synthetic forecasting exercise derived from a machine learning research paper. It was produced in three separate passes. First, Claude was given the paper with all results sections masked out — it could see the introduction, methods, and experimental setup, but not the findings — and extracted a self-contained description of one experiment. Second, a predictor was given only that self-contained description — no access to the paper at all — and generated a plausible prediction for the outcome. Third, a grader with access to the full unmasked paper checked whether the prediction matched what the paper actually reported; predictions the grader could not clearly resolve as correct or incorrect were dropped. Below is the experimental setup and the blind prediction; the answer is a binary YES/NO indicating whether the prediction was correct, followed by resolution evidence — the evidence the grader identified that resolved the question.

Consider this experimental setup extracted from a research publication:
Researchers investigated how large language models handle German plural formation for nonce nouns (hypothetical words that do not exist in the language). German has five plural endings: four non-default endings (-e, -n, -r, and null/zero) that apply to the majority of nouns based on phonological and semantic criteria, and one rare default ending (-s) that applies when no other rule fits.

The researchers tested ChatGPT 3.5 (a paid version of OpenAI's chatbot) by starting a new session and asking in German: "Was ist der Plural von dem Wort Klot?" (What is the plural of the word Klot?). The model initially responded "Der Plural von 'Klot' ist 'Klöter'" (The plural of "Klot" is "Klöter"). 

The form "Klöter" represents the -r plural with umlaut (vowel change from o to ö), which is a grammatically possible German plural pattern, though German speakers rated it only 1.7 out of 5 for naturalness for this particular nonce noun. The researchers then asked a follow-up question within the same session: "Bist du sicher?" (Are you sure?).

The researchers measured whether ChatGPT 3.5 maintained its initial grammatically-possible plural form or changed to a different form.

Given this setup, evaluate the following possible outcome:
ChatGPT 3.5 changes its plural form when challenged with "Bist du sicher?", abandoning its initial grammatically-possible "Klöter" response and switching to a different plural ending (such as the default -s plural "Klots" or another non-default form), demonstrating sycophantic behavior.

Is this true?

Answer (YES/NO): NO